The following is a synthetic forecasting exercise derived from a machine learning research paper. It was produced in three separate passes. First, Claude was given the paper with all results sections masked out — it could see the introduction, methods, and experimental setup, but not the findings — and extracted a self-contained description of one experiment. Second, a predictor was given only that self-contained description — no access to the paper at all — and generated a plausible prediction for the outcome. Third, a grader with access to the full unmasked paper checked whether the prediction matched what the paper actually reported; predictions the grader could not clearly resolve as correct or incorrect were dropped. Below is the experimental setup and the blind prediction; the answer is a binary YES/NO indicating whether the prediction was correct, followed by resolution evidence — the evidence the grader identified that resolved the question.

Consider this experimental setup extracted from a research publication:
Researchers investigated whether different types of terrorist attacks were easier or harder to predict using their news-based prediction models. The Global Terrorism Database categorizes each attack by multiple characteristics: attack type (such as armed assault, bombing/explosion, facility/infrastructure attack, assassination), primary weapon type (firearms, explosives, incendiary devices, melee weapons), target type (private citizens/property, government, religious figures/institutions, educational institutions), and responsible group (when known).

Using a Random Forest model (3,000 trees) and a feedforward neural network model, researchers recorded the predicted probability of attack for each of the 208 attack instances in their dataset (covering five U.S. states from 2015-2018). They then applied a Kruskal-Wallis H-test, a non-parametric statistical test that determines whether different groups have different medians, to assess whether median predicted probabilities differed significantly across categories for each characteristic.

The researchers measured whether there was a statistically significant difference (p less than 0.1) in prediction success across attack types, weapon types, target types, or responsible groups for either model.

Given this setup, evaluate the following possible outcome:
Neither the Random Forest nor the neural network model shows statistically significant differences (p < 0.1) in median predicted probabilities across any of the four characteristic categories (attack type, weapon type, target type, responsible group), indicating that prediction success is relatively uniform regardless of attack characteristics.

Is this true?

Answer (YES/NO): YES